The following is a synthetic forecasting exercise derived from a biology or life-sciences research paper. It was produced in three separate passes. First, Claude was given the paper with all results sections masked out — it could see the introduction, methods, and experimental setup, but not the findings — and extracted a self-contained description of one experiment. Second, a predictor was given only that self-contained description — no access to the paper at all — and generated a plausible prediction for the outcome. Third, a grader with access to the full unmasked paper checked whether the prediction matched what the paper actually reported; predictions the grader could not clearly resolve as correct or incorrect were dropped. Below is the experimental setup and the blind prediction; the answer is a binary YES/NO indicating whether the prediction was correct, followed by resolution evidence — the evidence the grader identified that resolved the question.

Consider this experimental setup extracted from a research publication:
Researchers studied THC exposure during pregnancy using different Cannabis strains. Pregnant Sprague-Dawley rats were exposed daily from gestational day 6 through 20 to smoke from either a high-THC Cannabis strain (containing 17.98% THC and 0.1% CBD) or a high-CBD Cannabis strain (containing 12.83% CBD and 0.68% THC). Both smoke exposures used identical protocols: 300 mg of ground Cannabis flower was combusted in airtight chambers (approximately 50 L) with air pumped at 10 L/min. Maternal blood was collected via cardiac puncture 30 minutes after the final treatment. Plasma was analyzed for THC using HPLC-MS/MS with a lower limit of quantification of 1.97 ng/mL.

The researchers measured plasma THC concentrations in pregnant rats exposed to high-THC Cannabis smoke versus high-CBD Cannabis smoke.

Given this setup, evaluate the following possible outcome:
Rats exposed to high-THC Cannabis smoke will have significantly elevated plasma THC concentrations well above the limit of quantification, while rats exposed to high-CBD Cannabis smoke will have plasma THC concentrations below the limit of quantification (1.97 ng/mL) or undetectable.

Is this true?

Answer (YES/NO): NO